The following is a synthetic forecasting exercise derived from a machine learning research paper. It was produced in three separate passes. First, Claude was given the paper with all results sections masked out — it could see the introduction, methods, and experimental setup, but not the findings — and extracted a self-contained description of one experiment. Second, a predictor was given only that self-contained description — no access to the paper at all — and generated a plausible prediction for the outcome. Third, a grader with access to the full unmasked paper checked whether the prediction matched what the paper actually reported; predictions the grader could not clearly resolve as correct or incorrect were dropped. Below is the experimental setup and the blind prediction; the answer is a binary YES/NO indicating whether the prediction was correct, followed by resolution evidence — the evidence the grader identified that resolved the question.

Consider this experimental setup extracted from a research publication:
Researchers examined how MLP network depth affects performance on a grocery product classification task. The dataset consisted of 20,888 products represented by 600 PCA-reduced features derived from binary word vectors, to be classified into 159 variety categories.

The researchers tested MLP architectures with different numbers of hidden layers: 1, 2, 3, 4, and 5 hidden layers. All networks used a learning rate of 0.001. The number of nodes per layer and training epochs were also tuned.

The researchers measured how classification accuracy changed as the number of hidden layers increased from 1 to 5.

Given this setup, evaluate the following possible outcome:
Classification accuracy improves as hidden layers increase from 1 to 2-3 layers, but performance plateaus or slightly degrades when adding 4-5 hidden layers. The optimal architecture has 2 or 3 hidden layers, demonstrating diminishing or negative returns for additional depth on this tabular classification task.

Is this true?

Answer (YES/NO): NO